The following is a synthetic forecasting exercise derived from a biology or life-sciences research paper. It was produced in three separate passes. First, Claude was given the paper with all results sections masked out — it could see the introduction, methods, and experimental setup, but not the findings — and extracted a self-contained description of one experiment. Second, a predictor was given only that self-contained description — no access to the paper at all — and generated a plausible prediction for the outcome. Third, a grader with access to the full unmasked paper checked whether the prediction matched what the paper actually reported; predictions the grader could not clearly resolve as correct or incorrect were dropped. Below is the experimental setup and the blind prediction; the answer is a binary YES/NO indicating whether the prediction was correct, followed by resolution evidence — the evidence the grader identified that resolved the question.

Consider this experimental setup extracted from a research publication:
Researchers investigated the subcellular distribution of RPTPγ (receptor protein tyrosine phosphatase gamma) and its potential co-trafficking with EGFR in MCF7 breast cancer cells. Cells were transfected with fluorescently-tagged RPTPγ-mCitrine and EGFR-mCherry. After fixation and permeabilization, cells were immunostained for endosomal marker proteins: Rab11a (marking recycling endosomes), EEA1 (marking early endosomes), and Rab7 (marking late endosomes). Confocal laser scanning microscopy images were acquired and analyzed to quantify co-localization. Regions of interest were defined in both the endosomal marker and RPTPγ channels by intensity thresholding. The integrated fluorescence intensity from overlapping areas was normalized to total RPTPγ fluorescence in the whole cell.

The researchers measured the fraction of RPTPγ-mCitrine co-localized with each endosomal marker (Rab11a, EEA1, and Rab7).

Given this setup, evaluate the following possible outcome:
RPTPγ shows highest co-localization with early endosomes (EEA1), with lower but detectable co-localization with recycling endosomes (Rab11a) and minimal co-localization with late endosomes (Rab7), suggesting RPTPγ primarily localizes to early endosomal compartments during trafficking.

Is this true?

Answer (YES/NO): NO